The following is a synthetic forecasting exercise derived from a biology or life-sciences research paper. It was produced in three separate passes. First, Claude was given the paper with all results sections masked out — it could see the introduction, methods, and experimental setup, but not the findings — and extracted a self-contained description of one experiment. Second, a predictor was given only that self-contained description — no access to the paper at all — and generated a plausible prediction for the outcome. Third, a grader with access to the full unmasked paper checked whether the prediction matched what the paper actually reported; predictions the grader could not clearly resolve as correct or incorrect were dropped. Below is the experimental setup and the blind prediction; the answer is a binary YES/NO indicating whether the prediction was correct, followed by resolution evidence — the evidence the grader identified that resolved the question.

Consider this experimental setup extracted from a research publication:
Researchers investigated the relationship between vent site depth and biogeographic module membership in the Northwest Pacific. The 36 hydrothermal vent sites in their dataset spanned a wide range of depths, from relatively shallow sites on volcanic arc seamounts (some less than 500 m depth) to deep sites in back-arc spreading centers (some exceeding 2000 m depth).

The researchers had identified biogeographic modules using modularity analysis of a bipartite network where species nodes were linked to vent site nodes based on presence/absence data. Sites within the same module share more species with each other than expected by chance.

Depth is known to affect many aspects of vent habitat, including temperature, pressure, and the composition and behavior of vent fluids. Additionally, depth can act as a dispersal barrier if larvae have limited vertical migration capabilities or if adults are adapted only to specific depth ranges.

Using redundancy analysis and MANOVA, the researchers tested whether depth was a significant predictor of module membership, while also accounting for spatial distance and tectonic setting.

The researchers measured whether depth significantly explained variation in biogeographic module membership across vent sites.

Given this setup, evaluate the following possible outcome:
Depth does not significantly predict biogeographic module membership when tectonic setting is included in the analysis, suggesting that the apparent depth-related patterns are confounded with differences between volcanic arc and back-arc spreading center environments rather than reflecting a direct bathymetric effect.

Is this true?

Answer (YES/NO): YES